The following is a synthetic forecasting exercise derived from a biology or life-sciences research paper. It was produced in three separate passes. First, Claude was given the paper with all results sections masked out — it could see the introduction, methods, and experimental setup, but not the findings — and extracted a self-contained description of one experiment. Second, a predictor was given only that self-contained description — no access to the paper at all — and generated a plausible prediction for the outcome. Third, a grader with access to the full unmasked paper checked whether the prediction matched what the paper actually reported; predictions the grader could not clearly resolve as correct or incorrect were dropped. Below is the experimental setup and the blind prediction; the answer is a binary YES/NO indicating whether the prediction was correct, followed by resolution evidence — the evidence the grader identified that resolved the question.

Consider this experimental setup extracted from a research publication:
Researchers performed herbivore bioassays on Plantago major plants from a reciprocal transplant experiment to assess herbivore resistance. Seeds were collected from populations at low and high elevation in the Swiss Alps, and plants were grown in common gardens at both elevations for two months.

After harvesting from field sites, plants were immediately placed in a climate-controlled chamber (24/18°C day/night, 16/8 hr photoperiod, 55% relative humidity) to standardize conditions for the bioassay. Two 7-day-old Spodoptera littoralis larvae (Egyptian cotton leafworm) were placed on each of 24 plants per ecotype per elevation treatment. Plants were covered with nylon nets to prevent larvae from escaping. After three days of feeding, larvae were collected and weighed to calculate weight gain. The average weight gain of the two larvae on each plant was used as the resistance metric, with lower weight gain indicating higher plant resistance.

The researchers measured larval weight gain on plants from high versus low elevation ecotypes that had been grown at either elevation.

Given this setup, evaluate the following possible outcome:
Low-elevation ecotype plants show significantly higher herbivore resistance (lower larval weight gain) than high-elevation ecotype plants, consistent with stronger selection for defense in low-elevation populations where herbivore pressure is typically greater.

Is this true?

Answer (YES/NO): NO